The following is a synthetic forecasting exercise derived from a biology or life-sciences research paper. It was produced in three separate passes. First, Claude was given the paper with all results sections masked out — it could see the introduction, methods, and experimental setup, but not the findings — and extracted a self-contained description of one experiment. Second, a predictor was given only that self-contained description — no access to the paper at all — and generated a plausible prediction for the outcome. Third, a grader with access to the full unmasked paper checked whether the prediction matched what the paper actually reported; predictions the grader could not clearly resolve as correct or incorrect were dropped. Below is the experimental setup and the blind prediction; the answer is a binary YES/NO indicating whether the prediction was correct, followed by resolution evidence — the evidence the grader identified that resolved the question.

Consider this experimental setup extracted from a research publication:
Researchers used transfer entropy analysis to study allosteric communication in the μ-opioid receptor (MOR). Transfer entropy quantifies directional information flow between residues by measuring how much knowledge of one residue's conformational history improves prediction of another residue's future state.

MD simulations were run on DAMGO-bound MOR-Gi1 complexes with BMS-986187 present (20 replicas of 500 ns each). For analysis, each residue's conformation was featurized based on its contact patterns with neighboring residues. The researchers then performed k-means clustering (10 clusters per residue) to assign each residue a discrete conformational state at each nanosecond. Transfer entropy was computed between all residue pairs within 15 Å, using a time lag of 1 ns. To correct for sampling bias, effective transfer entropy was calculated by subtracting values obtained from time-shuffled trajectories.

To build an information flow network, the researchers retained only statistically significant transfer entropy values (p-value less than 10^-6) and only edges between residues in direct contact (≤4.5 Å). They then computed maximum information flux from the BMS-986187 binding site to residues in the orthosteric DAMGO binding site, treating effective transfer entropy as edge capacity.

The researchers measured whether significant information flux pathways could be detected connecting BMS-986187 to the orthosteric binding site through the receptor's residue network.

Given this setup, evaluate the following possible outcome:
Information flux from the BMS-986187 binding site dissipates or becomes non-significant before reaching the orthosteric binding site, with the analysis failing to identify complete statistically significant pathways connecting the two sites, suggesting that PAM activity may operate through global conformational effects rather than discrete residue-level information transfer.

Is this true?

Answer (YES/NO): NO